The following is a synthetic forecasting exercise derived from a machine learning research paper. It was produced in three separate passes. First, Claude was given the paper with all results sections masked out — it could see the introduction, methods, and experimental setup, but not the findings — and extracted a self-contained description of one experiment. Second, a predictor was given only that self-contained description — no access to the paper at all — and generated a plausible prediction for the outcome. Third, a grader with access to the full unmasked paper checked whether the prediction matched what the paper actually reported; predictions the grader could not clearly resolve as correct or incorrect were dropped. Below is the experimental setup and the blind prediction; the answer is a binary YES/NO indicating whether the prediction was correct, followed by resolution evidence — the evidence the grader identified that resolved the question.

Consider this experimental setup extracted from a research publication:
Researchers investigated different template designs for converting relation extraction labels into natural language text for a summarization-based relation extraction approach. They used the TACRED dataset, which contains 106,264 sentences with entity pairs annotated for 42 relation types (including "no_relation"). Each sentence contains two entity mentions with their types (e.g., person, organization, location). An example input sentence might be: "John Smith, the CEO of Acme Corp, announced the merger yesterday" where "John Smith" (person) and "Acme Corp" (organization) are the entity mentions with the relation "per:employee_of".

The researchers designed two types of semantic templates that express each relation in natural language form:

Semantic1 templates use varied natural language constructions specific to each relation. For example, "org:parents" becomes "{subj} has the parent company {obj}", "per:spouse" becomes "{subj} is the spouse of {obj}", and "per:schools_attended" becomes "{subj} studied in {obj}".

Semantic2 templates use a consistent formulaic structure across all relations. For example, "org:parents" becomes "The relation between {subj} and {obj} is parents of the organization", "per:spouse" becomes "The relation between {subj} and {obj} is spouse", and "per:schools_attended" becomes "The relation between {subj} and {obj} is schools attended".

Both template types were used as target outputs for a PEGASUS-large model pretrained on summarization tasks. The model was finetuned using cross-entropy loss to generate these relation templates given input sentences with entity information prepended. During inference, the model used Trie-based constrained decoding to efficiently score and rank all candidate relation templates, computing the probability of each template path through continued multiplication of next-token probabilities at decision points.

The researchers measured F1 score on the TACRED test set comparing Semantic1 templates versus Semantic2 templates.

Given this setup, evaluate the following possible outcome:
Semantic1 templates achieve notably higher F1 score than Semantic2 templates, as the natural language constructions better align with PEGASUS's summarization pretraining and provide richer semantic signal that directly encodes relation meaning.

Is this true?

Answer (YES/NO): YES